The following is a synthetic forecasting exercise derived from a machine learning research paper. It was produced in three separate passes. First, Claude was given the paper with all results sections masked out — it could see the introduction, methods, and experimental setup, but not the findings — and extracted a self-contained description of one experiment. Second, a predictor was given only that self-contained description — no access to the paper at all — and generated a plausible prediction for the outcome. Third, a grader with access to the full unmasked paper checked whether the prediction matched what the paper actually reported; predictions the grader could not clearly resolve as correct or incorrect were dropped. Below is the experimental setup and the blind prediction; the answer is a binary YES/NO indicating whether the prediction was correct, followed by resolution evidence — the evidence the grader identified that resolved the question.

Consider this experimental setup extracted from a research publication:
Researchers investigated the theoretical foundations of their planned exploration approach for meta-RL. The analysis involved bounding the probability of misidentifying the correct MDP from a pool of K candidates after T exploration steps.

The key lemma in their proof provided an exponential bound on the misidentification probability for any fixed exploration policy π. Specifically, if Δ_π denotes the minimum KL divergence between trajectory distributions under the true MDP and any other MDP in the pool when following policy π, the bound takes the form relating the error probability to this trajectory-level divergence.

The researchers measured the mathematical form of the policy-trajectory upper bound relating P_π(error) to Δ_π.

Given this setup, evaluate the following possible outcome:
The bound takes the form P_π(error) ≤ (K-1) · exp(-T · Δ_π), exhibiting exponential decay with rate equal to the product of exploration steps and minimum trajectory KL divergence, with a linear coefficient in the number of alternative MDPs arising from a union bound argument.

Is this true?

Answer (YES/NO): NO